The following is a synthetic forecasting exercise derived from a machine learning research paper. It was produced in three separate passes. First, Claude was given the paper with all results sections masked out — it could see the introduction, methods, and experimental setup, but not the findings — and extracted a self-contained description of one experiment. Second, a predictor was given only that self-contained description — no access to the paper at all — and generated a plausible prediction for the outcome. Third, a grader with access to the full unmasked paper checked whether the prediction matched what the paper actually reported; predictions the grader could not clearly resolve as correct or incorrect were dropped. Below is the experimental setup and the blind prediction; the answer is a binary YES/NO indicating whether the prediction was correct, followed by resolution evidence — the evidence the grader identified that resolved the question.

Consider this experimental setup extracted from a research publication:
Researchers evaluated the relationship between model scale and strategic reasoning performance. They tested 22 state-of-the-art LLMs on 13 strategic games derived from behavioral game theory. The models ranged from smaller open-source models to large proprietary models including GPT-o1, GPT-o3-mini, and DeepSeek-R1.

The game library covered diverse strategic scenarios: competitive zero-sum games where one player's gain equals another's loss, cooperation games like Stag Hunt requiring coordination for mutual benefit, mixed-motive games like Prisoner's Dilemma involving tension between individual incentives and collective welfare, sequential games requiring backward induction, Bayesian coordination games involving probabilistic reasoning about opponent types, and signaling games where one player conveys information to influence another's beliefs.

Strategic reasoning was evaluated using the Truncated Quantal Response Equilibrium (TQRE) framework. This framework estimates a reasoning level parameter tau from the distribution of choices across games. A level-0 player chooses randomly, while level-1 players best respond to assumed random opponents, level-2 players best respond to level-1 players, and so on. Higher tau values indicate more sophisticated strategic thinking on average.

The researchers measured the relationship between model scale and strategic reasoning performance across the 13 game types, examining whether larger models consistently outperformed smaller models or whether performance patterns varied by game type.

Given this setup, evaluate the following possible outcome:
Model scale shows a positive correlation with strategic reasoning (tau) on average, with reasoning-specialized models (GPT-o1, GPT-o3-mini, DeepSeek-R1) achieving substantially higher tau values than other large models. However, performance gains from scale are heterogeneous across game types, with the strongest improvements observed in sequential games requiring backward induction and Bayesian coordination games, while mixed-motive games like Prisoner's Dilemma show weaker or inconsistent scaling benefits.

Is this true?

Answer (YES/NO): NO